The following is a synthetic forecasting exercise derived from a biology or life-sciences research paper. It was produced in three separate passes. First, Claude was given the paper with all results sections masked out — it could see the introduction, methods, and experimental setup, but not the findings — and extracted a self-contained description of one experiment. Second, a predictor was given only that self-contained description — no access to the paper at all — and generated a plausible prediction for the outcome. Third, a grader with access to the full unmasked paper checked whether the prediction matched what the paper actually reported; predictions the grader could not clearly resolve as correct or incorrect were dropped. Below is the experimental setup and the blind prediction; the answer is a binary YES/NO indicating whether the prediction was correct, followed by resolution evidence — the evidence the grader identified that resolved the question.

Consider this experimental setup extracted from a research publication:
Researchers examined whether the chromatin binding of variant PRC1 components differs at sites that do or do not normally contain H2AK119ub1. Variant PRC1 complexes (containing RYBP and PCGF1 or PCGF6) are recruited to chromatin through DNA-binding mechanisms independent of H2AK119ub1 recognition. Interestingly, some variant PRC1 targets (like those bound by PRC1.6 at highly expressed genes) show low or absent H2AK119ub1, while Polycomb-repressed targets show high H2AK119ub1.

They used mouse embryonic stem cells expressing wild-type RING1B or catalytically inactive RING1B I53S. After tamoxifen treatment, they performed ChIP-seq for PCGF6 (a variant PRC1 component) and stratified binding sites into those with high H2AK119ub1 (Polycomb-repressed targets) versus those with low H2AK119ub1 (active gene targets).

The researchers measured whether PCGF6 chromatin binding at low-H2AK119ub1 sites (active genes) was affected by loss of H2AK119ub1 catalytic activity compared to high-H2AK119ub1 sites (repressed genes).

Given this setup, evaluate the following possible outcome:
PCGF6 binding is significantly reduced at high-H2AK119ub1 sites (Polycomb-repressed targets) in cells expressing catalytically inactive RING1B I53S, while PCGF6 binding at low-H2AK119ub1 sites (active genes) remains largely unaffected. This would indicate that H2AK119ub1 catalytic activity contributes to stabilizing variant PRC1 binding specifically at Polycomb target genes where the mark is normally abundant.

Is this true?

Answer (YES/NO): YES